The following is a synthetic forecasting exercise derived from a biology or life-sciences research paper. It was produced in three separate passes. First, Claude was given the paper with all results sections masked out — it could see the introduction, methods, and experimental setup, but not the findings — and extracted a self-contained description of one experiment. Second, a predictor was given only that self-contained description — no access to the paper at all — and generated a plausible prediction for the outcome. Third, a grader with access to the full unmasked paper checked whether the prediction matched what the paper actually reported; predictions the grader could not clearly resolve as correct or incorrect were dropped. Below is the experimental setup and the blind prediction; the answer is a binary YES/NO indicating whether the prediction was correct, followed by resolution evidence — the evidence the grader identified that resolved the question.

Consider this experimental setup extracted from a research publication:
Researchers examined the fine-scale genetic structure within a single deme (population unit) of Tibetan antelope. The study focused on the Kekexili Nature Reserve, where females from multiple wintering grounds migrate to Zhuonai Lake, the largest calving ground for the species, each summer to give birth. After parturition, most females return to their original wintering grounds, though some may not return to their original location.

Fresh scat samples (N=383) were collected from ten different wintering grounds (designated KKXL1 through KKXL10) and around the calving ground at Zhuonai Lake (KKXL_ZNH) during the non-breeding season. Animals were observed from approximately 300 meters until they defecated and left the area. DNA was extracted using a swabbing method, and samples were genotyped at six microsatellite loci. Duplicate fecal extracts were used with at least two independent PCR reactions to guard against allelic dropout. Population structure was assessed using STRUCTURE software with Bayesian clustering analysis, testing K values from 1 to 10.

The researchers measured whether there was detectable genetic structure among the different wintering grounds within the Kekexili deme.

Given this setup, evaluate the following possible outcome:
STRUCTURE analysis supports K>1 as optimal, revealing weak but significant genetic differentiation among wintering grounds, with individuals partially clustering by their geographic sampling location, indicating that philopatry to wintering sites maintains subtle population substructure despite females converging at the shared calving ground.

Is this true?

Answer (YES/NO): NO